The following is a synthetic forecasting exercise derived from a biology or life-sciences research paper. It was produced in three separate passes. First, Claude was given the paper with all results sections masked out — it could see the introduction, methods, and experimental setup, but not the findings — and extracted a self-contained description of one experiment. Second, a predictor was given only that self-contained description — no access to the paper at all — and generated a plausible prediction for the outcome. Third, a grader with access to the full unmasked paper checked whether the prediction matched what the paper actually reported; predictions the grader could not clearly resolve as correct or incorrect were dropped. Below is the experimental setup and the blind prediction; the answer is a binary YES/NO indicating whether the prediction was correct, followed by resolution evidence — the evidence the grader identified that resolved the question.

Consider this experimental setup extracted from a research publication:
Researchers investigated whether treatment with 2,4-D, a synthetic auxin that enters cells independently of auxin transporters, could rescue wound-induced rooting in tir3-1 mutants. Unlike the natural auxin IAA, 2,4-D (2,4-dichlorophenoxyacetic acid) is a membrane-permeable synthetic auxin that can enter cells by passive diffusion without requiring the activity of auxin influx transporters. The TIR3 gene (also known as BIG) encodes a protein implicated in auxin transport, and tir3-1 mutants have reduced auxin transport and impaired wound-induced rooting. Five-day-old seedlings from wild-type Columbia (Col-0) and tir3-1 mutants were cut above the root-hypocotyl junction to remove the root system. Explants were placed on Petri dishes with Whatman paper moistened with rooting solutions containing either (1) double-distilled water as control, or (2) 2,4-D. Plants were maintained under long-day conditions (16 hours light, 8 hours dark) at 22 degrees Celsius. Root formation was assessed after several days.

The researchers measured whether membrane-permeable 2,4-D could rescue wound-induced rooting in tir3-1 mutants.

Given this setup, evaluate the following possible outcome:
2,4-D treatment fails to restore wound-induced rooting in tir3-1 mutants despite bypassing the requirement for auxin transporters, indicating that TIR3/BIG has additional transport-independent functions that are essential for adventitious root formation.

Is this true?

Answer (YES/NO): NO